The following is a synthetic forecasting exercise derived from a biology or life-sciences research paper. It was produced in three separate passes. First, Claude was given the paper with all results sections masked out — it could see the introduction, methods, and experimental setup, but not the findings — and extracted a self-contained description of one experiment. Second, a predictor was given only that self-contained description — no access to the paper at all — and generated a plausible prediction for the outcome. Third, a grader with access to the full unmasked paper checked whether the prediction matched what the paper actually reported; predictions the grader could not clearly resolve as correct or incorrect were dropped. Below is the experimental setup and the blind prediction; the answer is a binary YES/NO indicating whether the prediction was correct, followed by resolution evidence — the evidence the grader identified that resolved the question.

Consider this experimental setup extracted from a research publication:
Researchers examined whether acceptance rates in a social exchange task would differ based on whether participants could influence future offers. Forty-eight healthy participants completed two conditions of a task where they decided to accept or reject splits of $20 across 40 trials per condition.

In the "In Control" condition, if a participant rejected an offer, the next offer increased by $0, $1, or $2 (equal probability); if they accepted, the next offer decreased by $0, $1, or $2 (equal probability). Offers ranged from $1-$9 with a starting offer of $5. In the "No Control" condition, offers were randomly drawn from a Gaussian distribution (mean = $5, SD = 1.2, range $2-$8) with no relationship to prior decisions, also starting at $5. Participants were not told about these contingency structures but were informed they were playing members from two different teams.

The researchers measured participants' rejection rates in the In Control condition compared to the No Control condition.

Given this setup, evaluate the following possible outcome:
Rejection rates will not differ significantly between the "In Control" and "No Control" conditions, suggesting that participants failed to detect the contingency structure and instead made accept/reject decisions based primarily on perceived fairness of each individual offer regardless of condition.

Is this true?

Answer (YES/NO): NO